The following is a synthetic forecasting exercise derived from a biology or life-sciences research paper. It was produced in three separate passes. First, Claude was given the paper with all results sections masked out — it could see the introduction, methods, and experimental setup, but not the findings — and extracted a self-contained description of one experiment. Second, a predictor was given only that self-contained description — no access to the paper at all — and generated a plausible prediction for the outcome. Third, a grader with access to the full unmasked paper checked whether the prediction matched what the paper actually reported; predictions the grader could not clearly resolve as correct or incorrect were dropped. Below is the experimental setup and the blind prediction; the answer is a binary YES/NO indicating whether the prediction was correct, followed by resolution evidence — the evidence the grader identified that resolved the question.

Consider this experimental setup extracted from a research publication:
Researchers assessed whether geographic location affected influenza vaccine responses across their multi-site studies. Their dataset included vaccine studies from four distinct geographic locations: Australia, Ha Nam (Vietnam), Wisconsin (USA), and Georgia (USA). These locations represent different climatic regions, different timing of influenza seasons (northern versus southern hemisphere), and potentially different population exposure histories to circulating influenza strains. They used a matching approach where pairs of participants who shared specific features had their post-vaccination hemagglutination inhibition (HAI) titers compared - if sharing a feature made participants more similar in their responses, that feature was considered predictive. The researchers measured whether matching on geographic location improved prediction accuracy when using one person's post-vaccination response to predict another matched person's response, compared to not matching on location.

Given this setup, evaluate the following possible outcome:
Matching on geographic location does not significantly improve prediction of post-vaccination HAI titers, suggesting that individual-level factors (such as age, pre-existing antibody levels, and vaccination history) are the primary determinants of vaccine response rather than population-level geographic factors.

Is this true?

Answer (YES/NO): NO